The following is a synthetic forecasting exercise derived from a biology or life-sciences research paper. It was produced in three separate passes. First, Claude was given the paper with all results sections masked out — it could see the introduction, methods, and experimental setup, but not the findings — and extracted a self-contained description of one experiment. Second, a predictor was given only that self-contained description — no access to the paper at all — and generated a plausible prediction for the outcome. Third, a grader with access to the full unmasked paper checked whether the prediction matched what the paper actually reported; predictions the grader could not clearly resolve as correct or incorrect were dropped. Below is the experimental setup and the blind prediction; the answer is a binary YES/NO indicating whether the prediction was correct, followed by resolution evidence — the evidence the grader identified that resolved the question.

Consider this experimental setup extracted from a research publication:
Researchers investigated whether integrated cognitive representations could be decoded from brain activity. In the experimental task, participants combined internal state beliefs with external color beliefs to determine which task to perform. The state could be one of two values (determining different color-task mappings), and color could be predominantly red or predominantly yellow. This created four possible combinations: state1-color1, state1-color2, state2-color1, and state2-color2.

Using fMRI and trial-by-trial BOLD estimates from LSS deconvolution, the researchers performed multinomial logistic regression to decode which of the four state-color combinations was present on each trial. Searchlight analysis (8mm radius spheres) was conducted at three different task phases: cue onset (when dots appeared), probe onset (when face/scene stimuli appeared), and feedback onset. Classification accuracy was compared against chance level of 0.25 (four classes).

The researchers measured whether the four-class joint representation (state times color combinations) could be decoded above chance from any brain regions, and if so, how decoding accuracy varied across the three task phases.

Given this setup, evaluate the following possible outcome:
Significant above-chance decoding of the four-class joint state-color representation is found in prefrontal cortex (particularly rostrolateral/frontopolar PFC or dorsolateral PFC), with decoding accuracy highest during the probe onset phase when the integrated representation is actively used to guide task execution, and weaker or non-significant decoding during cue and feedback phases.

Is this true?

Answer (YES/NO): NO